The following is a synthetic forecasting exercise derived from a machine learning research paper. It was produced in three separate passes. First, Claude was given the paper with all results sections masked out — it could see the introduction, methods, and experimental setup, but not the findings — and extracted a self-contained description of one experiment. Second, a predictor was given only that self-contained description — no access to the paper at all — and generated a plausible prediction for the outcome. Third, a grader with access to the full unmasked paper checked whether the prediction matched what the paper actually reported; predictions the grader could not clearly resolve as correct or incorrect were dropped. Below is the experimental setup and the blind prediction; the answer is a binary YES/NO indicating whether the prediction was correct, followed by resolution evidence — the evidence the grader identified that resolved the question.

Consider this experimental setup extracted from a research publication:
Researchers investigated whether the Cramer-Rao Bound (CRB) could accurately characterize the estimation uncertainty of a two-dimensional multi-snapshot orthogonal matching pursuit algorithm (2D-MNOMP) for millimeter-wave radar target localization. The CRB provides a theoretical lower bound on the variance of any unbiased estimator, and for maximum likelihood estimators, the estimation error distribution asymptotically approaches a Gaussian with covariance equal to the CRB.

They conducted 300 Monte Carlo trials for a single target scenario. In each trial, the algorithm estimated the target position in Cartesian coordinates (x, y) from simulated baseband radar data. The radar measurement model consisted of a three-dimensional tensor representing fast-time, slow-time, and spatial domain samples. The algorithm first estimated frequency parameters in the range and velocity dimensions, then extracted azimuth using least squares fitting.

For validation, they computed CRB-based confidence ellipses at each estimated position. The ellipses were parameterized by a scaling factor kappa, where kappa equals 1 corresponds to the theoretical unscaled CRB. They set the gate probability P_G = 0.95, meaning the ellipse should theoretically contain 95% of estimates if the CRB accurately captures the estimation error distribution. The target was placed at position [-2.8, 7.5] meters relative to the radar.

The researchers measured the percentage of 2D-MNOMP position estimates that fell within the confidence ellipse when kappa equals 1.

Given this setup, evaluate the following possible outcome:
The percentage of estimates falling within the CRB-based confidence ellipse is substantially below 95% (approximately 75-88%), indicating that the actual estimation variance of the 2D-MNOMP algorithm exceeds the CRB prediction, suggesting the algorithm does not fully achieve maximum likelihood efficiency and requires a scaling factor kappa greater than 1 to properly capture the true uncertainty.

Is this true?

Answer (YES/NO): NO